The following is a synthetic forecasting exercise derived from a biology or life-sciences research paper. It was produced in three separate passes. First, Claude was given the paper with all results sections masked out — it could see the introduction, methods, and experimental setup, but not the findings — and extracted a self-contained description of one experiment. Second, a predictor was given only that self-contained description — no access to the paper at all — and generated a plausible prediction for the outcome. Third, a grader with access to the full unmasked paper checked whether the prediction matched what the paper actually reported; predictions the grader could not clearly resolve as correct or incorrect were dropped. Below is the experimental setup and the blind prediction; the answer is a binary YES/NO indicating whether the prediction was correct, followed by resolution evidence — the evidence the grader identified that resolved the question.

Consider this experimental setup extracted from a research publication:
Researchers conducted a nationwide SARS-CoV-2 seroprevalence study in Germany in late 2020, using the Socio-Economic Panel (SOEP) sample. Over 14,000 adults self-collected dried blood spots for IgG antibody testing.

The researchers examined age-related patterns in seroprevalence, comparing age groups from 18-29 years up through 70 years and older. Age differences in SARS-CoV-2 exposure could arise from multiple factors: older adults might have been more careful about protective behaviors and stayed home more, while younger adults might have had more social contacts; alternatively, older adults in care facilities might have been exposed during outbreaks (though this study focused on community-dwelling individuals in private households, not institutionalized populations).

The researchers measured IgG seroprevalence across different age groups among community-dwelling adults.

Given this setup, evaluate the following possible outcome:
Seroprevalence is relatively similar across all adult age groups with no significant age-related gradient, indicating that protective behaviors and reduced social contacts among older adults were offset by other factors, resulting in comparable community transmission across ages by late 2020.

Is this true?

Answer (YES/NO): YES